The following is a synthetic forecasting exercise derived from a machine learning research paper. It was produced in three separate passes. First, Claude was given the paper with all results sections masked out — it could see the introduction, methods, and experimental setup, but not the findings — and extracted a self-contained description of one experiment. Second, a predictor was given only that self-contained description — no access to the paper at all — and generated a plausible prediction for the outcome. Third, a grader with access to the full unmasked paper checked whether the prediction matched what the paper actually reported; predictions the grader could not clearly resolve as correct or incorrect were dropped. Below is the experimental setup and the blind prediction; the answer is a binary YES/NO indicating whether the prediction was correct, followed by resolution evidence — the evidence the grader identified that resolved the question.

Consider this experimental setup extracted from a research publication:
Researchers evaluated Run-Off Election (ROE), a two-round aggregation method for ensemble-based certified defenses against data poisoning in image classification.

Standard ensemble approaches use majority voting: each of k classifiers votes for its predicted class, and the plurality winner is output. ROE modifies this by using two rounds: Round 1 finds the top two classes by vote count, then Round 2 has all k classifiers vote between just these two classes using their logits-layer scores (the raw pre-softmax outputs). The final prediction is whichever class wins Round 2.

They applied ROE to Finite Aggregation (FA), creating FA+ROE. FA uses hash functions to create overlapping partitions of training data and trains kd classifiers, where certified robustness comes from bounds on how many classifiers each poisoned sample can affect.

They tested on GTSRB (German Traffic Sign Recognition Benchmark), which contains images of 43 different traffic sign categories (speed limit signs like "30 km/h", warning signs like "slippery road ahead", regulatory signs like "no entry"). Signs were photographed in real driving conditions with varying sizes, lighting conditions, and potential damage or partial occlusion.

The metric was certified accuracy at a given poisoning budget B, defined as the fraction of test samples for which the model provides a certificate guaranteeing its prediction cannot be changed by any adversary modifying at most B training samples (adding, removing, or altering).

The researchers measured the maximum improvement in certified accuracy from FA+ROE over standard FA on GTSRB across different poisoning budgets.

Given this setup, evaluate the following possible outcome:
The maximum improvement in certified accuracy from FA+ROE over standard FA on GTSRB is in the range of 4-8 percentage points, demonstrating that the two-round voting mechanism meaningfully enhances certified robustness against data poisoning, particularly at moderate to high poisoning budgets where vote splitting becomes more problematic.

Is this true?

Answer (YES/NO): NO